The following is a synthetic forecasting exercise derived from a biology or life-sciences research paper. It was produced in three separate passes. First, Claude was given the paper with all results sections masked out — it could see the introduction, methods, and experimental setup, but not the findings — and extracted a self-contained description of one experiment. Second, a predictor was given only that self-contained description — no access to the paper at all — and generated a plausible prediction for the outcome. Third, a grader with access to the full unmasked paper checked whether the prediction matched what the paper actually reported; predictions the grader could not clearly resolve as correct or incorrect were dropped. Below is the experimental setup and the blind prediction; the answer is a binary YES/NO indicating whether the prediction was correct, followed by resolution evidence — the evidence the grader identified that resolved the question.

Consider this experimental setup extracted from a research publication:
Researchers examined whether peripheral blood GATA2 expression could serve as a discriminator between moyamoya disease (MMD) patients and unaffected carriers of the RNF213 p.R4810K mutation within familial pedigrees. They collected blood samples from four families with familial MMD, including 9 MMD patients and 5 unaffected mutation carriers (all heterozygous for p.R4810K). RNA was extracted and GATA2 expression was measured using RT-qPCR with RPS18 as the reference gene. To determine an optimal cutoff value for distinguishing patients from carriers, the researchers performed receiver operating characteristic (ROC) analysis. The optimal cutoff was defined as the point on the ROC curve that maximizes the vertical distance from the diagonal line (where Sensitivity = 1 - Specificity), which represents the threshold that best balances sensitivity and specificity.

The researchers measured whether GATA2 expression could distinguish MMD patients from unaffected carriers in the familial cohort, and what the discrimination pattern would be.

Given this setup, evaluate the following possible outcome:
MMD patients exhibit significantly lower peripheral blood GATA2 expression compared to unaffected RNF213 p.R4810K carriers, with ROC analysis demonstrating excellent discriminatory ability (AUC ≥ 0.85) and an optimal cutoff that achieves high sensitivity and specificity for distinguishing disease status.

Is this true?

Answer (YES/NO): NO